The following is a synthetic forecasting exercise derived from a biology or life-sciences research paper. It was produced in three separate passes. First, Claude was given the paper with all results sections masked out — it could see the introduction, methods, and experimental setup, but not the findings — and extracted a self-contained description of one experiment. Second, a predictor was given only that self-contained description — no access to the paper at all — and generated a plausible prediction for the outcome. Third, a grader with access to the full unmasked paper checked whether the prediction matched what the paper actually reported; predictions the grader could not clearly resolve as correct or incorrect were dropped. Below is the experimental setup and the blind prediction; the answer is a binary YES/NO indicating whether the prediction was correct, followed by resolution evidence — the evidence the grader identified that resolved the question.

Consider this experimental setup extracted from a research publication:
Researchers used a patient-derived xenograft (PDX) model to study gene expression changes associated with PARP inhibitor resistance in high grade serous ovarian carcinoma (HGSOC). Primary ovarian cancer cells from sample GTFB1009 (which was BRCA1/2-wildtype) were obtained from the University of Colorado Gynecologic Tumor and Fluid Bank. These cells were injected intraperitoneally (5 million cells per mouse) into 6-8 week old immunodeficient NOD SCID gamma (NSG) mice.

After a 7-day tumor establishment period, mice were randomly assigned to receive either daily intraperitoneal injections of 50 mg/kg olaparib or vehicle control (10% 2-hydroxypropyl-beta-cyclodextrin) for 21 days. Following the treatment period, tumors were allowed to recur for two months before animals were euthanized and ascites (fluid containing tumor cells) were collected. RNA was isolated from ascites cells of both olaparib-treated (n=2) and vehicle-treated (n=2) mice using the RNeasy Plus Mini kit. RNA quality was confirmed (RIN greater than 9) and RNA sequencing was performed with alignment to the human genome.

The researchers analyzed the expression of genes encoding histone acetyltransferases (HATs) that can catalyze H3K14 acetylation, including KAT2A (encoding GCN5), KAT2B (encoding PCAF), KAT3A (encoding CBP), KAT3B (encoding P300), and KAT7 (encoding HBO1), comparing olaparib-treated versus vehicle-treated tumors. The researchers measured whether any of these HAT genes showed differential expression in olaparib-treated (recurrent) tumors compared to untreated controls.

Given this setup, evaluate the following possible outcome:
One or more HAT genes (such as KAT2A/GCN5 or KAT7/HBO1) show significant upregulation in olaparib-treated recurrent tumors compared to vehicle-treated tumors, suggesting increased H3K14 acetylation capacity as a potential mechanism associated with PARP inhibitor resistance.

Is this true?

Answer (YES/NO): YES